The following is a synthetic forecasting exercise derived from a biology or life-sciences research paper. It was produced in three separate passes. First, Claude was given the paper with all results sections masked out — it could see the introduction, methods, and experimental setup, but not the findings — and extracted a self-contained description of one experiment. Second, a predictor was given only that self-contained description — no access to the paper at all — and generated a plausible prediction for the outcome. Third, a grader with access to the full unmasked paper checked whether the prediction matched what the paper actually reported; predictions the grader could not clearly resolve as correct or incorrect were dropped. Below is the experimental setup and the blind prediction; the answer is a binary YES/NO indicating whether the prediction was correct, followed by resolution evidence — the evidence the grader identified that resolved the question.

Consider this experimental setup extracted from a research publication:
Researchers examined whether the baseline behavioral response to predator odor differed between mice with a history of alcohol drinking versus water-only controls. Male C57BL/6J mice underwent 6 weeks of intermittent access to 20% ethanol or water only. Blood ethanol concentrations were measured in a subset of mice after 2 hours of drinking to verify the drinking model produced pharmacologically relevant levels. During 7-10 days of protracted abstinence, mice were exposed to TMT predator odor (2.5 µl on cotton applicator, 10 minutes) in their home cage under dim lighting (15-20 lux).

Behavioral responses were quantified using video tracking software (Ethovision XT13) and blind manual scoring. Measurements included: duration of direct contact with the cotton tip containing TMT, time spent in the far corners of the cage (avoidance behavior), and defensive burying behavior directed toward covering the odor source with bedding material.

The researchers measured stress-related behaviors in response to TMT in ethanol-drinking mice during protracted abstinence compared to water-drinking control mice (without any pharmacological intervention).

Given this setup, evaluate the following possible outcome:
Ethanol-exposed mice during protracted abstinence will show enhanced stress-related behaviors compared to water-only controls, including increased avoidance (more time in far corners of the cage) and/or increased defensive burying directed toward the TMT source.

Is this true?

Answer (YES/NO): NO